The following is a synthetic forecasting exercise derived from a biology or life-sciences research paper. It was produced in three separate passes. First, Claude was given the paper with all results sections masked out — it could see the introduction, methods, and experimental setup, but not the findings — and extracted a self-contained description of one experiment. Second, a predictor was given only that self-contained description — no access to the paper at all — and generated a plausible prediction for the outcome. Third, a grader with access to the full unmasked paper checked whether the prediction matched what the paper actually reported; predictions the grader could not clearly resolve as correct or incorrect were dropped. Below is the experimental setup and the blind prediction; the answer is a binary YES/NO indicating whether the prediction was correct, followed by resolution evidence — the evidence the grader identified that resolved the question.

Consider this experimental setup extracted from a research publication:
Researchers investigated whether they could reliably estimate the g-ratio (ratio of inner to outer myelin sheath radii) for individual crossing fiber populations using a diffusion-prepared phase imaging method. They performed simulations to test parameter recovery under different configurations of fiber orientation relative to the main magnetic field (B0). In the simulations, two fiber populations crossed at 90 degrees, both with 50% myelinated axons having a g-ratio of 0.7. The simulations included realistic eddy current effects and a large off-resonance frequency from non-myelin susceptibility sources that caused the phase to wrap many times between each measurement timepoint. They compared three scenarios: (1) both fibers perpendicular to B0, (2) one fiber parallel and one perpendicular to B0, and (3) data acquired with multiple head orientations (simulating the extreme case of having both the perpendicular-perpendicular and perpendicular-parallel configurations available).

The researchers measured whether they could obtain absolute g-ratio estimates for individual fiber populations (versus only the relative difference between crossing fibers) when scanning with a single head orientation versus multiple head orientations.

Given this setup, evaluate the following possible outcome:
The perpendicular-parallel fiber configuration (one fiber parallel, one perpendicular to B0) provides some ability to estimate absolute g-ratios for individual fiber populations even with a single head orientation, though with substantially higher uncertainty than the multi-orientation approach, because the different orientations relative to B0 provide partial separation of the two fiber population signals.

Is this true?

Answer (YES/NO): NO